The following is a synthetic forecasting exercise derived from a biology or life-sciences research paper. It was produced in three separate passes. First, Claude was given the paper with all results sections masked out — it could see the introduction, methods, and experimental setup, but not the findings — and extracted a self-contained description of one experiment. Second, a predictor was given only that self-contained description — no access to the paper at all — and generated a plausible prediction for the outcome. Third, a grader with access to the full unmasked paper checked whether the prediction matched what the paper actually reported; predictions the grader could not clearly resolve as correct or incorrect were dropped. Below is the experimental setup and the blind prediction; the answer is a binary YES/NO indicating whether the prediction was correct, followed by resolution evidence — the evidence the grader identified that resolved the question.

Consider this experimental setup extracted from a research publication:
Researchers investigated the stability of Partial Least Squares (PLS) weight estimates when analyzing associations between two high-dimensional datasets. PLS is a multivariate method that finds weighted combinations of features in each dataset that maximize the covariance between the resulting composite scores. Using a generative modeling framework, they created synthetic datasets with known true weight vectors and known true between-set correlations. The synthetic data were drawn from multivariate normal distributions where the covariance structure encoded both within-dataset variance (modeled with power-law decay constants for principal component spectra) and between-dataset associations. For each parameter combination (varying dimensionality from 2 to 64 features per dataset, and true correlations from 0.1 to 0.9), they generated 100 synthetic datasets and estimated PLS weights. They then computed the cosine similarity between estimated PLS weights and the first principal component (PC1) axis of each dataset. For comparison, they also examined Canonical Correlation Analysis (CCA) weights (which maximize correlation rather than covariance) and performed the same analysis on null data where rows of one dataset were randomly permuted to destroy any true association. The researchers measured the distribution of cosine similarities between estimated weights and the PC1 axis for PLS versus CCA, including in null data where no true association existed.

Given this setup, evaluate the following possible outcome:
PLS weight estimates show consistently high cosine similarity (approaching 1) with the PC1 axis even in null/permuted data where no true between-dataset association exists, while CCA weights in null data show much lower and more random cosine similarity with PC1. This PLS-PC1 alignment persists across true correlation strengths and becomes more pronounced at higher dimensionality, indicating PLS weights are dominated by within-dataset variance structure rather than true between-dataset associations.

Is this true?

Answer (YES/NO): NO